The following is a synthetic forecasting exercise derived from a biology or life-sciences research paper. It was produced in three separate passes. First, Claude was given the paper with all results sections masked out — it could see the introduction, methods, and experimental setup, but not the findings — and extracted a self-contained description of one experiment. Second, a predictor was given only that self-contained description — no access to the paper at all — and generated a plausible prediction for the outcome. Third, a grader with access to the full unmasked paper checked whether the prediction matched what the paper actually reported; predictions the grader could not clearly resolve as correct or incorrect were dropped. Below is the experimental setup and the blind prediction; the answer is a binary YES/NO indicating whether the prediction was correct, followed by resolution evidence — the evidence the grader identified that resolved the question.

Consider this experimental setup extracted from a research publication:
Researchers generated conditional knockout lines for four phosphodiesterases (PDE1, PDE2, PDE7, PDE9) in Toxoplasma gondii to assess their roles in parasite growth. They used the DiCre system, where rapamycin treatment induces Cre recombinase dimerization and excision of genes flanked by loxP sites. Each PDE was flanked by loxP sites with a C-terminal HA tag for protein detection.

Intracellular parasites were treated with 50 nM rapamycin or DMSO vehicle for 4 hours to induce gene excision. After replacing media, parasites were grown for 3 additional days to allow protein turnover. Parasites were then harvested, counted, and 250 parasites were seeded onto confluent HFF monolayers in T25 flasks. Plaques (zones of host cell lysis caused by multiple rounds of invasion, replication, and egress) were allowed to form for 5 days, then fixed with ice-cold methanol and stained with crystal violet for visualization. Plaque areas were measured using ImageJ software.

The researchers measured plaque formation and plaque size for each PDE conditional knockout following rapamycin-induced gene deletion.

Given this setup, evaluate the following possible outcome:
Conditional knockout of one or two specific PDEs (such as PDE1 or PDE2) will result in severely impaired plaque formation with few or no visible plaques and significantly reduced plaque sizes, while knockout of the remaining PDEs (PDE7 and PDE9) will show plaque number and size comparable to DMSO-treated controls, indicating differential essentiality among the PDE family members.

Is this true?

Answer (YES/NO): NO